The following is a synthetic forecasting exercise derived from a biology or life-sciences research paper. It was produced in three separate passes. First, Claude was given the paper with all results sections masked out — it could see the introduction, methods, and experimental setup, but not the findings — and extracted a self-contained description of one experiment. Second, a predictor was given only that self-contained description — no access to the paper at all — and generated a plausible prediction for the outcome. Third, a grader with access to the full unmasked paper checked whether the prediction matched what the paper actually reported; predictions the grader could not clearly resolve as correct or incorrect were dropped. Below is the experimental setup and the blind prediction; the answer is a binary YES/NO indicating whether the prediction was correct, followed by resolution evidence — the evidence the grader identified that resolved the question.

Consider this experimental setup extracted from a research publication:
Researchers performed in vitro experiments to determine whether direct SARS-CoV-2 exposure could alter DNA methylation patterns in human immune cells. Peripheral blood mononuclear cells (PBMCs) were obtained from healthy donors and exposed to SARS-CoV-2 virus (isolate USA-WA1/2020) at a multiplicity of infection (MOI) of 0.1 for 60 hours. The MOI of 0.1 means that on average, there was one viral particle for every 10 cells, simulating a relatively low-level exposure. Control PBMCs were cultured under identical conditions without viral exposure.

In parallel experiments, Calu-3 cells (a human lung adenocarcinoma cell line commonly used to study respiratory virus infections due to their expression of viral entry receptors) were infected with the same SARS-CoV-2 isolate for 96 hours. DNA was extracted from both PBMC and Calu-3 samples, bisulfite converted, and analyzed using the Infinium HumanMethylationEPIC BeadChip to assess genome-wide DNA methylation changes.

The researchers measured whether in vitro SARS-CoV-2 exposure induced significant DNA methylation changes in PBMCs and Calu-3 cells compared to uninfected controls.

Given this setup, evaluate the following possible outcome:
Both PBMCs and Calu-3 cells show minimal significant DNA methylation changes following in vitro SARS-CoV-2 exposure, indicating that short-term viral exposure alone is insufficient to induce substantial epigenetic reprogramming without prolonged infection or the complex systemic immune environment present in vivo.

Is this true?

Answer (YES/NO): YES